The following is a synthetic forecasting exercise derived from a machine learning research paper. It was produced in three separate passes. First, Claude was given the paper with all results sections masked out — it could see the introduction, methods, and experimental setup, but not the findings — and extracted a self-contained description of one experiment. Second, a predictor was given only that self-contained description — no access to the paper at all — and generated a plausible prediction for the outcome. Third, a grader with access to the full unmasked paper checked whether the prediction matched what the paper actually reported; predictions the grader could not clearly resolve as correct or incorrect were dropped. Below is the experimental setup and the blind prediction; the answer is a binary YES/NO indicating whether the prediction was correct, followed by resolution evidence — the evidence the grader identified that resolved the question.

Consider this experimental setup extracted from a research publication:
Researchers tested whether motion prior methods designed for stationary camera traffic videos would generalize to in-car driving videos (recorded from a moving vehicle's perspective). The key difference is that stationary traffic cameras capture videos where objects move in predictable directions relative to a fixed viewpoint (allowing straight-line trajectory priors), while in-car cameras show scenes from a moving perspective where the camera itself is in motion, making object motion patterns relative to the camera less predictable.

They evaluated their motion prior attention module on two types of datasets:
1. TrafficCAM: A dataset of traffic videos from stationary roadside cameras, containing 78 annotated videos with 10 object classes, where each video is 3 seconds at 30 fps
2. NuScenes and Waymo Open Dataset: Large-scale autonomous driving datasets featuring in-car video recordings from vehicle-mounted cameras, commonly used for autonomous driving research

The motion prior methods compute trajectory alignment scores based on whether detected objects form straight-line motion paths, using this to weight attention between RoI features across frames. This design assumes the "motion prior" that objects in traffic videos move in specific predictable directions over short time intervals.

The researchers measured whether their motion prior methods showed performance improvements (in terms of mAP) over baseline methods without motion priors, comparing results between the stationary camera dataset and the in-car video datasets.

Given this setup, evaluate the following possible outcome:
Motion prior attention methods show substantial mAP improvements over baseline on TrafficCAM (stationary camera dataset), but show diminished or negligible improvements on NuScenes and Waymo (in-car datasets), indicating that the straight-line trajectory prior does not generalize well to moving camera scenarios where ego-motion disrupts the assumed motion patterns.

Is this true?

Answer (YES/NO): YES